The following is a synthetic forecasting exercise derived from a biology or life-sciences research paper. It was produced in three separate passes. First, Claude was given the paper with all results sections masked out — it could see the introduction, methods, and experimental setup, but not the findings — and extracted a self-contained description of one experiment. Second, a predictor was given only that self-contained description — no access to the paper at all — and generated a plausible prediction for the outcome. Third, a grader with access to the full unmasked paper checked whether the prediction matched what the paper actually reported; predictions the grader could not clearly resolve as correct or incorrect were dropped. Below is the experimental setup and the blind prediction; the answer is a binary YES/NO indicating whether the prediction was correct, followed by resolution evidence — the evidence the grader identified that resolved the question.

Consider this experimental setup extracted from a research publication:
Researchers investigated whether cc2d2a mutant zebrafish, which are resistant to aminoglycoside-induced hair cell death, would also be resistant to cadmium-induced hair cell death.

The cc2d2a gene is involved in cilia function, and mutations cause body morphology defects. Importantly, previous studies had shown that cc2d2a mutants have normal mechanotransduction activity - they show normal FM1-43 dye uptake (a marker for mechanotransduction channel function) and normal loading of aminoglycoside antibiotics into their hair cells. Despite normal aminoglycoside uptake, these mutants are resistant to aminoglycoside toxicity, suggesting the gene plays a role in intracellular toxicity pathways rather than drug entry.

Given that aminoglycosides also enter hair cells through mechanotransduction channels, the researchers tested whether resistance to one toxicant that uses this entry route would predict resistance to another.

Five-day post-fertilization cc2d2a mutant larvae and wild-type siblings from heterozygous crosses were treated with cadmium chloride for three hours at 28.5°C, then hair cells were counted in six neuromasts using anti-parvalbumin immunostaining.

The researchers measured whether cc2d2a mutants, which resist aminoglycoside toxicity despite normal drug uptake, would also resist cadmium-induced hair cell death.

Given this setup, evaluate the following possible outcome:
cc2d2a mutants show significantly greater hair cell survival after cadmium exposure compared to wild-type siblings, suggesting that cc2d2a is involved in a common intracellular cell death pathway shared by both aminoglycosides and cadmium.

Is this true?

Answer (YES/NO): NO